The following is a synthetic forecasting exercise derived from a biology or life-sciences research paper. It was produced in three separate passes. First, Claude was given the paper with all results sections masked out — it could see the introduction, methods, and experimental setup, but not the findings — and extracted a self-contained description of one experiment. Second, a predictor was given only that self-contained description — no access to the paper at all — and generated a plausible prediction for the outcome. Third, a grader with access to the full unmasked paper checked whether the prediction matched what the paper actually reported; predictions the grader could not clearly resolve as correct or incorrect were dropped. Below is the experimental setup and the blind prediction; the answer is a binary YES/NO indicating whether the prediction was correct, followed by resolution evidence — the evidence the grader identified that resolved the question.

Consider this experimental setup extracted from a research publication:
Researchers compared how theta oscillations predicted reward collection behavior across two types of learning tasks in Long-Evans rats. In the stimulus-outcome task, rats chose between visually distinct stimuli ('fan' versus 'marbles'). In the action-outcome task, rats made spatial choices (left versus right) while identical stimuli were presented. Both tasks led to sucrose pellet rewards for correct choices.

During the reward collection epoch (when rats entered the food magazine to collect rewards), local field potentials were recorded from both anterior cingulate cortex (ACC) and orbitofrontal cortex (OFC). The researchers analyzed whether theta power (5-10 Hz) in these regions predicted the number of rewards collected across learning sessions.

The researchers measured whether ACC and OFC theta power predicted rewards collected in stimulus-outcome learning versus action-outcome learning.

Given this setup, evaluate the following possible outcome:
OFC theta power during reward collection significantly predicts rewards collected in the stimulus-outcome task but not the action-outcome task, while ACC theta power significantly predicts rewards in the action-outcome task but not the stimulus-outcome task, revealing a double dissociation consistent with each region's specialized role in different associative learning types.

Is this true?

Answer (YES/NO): NO